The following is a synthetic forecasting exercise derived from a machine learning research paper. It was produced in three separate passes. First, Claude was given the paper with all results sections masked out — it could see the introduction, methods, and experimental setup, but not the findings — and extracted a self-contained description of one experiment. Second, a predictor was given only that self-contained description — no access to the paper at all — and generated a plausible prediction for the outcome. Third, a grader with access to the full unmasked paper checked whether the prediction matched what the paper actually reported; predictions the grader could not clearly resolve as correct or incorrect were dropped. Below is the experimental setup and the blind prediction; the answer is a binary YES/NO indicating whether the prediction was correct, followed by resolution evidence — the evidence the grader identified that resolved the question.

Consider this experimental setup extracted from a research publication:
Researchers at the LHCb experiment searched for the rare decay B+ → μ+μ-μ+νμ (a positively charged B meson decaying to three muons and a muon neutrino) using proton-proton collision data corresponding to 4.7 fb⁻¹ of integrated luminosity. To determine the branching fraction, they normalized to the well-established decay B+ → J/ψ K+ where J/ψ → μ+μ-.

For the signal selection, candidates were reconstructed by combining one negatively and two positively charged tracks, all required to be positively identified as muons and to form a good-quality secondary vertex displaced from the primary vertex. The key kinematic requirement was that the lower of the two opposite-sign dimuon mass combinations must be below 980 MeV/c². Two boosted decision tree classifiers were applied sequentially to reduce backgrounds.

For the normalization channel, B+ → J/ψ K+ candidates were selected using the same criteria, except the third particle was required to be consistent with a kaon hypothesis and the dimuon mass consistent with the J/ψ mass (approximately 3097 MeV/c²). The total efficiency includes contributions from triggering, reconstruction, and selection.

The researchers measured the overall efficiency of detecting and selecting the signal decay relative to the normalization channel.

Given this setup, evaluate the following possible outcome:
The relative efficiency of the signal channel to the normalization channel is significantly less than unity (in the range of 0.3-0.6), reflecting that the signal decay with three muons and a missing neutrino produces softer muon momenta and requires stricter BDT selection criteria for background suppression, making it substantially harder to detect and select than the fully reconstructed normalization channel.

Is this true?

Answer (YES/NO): YES